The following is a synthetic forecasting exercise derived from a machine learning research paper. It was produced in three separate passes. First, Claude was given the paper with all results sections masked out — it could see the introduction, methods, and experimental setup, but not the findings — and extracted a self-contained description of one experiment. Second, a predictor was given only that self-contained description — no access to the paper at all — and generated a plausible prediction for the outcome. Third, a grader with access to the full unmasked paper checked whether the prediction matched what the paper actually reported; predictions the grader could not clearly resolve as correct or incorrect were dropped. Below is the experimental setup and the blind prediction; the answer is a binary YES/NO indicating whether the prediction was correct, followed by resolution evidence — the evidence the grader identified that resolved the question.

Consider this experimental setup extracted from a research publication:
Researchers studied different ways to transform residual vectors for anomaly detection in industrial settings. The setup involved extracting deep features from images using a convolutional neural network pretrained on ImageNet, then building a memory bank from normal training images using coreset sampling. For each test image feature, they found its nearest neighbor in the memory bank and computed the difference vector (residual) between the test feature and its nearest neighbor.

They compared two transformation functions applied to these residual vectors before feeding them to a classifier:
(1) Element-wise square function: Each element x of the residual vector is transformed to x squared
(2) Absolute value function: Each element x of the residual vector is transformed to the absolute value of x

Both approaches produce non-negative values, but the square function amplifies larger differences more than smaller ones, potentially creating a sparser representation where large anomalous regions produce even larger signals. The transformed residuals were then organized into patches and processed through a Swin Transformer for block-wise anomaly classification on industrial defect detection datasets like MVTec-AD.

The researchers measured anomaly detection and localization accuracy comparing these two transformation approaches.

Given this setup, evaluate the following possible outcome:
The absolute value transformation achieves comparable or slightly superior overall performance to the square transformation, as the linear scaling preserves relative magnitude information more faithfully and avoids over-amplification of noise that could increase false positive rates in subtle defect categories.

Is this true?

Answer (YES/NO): NO